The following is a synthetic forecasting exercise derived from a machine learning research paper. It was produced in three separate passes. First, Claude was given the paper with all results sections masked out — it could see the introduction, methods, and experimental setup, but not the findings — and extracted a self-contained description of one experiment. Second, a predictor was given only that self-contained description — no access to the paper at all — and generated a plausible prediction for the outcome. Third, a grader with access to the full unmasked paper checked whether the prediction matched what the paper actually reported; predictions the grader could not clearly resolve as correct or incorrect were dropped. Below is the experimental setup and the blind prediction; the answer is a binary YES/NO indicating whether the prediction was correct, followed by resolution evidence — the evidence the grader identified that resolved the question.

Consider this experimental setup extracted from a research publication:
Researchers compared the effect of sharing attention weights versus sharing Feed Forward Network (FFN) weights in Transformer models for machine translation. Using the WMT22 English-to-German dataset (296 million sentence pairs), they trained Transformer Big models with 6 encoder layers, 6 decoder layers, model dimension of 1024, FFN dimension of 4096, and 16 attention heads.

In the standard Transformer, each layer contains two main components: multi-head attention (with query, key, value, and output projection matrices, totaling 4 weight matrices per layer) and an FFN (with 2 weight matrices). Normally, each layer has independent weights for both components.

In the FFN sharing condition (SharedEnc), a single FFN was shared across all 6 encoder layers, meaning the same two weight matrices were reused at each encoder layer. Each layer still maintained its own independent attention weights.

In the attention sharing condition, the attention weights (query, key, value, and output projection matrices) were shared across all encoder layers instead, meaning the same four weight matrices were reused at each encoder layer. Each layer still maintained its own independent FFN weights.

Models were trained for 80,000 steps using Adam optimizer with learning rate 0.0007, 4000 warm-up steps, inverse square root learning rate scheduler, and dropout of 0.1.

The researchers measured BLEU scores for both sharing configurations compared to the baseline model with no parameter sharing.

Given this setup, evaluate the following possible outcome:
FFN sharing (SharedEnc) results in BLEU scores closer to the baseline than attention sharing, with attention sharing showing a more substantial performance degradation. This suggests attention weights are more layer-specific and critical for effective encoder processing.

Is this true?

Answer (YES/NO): YES